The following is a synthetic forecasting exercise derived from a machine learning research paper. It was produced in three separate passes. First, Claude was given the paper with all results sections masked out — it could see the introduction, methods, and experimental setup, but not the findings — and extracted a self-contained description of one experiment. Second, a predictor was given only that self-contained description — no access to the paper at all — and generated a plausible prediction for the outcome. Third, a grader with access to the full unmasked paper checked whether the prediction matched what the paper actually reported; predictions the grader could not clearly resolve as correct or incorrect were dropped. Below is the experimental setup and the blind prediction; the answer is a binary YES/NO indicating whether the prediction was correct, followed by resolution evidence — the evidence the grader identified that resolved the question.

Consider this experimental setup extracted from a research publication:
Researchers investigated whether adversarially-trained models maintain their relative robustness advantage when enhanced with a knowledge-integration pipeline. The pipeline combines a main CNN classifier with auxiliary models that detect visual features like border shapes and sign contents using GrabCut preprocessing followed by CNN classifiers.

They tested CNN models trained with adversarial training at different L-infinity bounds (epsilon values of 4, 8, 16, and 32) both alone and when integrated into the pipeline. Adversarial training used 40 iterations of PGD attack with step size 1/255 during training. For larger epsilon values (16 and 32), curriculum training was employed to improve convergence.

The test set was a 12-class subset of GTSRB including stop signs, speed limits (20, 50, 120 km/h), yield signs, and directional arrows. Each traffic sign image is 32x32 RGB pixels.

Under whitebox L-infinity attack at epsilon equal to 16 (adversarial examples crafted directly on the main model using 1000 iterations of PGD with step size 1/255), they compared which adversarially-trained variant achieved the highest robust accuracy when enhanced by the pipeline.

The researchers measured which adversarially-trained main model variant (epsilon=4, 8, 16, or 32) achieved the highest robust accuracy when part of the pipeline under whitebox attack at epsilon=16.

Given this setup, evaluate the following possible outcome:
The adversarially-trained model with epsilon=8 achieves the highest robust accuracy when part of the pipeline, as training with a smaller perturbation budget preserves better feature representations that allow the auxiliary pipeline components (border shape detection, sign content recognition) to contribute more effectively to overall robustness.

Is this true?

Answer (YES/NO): NO